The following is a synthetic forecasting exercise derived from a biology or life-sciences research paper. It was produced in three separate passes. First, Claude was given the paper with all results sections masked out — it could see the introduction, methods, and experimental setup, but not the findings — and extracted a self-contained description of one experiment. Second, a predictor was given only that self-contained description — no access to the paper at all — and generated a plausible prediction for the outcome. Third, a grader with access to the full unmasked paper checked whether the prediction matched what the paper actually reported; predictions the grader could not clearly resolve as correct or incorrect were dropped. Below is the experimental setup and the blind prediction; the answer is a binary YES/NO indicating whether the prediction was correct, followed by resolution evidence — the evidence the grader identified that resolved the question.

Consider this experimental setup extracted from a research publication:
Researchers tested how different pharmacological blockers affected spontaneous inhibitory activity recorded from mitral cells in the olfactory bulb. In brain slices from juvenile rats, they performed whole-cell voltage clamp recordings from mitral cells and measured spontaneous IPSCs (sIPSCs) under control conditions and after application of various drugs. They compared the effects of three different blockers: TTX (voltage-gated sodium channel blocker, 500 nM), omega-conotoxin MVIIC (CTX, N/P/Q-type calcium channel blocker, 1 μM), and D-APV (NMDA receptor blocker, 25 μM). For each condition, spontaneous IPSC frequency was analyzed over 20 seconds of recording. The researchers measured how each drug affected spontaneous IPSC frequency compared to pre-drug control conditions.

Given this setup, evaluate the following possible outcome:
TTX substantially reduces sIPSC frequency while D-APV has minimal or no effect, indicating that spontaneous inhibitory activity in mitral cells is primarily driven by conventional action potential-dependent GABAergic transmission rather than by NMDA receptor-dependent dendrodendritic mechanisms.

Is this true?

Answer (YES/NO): NO